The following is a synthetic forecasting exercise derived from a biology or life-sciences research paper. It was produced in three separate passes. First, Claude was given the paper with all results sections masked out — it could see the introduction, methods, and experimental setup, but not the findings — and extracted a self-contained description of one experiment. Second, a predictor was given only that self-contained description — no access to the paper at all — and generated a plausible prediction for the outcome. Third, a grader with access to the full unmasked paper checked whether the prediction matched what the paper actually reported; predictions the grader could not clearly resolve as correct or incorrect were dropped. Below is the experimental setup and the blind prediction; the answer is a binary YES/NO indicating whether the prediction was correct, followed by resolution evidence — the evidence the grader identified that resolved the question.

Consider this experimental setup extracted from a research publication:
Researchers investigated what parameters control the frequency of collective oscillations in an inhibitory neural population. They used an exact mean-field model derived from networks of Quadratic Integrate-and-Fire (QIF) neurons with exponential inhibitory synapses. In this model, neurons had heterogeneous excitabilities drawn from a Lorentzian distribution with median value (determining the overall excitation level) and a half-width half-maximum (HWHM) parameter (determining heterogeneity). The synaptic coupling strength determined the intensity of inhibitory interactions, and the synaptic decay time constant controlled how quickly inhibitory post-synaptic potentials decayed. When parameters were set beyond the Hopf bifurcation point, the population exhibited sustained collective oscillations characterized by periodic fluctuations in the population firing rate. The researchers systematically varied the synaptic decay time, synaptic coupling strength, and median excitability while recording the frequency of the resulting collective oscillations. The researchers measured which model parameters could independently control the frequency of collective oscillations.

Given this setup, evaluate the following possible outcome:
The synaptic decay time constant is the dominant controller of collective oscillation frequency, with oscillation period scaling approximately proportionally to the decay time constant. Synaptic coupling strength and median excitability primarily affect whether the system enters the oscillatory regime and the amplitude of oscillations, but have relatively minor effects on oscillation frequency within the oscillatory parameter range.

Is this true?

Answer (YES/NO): NO